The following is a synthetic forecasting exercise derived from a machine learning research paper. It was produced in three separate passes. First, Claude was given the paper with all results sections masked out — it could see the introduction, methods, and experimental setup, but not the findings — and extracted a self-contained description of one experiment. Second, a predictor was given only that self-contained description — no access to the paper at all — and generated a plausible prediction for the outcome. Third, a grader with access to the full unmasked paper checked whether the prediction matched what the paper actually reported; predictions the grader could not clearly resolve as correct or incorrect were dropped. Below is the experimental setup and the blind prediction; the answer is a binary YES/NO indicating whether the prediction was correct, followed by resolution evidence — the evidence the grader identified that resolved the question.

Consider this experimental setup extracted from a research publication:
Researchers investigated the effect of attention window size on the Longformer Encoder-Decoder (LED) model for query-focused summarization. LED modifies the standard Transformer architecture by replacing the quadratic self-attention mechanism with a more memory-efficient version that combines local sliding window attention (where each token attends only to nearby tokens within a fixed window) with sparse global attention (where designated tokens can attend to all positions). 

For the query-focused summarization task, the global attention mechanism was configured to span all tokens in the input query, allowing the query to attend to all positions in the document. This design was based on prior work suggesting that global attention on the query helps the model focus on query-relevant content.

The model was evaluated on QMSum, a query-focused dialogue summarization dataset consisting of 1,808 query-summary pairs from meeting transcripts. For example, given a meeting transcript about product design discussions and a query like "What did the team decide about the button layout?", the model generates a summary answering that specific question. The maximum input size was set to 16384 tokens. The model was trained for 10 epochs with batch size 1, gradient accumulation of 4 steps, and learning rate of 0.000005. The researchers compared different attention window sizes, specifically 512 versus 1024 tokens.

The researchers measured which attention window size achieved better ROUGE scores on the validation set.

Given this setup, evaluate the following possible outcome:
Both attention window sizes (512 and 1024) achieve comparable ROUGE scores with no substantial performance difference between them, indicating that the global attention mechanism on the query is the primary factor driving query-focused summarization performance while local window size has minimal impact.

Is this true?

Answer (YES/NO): NO